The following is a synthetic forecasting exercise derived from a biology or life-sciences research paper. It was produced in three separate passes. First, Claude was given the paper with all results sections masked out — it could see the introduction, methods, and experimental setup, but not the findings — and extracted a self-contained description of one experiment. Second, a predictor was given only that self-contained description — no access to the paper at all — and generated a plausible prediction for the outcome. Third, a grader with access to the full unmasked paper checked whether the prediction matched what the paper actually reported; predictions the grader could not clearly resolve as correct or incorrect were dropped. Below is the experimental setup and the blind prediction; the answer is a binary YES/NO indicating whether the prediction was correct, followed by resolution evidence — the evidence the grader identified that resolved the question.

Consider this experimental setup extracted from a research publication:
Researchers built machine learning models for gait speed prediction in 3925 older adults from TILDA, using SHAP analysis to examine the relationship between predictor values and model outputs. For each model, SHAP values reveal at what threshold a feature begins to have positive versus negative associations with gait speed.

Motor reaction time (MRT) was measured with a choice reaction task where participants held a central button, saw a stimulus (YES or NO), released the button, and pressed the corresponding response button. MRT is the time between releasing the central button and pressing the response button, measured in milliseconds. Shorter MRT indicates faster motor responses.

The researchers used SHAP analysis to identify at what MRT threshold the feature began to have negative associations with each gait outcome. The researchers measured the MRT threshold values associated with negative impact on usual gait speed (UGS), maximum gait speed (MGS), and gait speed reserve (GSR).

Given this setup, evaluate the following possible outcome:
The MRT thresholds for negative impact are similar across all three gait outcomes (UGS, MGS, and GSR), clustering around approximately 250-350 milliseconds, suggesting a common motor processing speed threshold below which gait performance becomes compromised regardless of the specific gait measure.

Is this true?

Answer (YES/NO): NO